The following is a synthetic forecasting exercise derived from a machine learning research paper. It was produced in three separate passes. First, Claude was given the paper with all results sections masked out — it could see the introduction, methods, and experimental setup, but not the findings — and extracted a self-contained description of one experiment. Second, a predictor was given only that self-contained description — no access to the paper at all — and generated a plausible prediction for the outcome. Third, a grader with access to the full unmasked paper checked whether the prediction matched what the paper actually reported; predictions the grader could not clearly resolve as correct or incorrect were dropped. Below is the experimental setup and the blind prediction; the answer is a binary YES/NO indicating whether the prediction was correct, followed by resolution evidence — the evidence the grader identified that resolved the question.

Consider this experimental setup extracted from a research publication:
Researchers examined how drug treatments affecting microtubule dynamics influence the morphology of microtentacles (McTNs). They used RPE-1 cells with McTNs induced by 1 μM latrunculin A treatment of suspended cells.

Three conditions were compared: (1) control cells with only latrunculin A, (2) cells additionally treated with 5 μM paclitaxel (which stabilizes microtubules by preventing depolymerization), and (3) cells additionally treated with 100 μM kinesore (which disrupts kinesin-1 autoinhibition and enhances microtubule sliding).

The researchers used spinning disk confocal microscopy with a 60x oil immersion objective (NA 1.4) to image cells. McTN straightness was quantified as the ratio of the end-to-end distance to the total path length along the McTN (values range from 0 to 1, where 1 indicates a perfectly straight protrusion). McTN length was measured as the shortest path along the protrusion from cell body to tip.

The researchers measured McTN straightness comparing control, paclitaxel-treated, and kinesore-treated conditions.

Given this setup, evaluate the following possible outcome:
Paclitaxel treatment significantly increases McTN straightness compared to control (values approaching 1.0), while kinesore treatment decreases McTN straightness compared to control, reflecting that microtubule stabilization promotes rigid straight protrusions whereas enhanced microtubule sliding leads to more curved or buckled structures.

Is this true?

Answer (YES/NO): NO